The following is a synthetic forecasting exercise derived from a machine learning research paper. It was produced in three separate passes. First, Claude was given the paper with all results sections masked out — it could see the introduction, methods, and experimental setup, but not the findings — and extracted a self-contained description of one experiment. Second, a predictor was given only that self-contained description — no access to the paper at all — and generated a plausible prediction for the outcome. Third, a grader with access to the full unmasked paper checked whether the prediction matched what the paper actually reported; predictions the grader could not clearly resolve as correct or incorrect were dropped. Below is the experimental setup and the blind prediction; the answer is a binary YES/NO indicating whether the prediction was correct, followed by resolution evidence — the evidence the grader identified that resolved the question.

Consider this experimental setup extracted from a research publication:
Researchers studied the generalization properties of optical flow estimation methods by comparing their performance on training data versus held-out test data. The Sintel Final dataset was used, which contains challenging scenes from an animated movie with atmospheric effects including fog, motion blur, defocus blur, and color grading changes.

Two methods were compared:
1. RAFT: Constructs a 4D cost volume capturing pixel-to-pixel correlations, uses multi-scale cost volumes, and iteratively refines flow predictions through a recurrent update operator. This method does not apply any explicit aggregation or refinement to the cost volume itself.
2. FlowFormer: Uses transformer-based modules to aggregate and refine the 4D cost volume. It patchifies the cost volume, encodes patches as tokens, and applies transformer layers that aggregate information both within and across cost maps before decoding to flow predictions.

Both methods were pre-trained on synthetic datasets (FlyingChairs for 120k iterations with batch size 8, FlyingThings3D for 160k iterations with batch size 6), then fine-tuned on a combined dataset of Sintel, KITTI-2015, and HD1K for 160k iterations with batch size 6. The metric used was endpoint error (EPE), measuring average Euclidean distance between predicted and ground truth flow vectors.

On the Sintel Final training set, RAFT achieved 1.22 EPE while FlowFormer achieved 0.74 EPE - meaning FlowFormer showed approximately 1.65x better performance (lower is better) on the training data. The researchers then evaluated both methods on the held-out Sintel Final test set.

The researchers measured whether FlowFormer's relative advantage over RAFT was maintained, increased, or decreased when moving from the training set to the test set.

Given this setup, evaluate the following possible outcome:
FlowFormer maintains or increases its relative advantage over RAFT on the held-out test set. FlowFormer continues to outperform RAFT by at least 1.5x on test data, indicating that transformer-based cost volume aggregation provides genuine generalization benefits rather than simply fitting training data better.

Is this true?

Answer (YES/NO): NO